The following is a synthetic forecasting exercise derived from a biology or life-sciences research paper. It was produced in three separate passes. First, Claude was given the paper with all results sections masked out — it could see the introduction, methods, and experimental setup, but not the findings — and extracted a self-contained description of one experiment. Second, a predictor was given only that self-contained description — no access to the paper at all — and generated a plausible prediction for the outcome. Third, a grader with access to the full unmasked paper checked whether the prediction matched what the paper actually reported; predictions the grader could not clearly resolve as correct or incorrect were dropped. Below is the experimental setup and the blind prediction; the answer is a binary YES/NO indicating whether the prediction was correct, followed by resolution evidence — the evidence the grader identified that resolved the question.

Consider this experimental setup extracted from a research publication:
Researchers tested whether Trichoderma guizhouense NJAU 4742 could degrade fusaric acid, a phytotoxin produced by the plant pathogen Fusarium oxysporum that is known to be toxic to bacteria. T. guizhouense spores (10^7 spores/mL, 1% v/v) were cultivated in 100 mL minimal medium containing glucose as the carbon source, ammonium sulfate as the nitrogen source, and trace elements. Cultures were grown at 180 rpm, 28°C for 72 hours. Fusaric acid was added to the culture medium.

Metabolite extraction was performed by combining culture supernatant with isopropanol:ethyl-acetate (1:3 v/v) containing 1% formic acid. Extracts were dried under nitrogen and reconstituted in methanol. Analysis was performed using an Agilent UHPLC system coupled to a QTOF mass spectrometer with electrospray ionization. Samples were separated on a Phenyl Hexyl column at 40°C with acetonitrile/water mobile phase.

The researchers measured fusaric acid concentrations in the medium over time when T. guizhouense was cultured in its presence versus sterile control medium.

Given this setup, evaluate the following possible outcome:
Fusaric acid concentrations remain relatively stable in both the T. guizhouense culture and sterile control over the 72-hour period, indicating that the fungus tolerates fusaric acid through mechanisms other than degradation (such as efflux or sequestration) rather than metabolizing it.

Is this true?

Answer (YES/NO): NO